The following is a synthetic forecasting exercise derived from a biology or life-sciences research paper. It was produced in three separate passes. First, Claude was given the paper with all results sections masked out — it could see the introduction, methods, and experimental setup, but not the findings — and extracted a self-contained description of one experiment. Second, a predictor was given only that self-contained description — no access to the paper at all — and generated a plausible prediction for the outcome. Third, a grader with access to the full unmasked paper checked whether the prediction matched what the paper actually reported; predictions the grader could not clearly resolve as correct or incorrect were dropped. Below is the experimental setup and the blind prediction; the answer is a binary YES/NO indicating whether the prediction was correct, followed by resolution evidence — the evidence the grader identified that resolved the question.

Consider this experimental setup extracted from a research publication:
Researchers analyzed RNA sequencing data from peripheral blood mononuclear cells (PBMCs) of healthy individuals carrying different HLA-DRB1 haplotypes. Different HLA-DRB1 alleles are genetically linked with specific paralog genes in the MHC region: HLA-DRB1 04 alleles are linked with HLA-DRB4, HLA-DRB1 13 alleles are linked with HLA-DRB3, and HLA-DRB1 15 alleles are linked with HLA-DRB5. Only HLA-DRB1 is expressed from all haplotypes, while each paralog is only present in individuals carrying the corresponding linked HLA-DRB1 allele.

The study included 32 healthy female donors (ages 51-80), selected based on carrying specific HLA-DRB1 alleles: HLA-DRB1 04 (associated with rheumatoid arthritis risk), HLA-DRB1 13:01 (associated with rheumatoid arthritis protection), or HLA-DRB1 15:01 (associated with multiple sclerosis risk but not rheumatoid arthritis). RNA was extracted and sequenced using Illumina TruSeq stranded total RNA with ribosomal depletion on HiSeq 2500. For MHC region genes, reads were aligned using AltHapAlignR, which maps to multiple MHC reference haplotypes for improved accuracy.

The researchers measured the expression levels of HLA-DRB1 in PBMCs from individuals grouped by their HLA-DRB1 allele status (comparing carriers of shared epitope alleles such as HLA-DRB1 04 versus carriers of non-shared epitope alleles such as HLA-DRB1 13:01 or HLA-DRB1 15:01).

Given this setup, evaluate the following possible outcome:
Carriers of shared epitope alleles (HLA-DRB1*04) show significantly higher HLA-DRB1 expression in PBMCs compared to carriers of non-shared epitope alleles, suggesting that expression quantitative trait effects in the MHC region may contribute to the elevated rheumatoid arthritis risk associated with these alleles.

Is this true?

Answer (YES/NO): YES